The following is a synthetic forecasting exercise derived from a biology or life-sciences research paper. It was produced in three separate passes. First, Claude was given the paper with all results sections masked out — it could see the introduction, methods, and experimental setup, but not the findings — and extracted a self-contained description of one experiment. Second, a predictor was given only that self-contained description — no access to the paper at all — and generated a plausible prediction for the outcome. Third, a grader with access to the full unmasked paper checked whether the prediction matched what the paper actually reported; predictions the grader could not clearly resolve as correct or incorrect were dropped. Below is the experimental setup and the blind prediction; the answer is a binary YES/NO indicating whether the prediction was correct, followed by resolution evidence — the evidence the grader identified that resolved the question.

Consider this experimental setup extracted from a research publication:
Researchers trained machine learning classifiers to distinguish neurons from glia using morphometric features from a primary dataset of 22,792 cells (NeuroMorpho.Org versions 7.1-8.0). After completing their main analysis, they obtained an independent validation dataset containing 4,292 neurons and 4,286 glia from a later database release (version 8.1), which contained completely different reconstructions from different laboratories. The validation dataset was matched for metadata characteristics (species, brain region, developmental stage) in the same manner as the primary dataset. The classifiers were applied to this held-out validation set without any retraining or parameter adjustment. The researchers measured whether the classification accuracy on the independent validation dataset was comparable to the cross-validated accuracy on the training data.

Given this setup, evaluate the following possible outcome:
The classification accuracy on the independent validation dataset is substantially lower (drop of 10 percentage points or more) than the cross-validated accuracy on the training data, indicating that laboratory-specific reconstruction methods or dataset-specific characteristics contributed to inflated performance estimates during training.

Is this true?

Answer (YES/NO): NO